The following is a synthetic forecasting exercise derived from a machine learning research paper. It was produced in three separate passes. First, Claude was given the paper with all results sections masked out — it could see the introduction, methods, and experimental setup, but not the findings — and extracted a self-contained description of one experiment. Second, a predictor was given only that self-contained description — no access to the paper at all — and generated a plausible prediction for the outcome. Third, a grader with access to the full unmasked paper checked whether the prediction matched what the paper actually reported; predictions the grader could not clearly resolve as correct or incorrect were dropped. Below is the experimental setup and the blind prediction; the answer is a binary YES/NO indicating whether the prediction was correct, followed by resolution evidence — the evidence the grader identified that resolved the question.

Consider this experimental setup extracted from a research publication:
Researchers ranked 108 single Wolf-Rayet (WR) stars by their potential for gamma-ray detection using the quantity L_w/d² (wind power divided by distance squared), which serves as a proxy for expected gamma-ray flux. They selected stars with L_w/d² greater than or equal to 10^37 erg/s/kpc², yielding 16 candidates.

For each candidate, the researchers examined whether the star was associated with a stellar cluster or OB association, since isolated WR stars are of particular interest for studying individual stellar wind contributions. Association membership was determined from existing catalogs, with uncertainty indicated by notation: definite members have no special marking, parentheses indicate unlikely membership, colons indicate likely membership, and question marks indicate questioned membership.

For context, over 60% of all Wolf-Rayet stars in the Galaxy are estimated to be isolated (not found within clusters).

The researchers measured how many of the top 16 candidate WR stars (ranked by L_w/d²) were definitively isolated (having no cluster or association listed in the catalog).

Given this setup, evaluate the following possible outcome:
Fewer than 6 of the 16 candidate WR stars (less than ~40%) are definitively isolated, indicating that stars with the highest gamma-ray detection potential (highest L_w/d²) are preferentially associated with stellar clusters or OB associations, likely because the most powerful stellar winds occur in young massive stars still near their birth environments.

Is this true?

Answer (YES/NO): YES